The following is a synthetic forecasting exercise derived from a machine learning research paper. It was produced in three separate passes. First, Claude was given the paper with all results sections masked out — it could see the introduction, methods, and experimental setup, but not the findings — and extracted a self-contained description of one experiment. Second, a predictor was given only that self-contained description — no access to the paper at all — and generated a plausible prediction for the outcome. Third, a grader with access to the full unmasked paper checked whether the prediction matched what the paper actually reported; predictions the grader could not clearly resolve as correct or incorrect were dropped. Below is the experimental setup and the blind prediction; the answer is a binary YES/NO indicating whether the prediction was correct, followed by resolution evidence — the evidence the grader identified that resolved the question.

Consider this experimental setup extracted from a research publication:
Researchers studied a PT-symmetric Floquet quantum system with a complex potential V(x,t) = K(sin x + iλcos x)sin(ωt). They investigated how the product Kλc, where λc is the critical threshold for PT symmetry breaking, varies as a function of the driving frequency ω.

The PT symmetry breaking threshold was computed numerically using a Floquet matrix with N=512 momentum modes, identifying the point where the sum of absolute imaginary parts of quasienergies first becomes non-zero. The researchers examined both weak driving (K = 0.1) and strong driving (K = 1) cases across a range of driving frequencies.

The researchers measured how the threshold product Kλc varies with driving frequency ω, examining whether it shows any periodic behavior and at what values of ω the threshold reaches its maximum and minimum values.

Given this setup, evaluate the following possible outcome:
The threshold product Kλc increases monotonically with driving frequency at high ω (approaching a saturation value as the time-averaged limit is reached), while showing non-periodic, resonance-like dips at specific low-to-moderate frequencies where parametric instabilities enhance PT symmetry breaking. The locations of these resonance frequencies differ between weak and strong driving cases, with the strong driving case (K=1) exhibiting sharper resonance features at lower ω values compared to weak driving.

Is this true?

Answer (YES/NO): NO